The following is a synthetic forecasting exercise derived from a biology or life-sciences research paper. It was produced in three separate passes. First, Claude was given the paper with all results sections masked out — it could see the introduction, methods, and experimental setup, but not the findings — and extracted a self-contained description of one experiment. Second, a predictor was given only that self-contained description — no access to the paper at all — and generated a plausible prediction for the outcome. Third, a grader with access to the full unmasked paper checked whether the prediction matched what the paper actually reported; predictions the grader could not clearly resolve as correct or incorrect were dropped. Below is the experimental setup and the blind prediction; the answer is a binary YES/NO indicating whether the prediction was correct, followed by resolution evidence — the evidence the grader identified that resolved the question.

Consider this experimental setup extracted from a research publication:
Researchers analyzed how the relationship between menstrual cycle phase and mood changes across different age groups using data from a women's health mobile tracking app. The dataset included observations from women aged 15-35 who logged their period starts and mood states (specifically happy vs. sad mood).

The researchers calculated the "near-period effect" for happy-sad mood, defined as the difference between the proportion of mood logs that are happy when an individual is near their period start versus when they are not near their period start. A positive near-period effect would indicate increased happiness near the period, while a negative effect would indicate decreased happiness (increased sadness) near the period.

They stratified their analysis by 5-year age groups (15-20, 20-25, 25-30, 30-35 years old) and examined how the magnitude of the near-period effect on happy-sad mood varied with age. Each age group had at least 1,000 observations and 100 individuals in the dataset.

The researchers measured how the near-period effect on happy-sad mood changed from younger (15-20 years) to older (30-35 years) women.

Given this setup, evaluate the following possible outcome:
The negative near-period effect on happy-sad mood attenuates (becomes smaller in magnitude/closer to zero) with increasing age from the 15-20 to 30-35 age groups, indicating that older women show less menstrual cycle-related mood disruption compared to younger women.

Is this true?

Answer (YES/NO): NO